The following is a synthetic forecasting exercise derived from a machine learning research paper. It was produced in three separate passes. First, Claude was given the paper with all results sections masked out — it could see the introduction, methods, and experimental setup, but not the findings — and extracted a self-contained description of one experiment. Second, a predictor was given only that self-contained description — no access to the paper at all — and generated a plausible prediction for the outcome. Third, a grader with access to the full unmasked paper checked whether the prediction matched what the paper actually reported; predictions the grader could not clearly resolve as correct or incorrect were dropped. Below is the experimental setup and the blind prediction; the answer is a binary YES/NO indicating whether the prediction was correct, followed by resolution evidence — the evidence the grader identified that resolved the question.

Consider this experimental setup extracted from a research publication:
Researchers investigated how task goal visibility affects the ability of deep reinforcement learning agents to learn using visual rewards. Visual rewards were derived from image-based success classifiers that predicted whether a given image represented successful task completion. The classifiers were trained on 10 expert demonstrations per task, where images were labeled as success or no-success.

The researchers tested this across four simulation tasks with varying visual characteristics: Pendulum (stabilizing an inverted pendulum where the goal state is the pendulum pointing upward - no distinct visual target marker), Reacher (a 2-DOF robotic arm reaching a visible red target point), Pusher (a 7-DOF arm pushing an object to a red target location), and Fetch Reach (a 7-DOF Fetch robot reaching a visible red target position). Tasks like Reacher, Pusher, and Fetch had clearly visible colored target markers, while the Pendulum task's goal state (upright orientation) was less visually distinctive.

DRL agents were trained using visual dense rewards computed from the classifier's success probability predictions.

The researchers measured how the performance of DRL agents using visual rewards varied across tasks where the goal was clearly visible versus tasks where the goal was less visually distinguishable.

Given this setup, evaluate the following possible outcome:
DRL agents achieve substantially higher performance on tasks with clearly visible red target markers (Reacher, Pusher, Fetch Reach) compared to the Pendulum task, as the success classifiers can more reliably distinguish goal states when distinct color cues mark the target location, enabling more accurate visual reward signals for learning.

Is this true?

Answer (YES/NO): NO